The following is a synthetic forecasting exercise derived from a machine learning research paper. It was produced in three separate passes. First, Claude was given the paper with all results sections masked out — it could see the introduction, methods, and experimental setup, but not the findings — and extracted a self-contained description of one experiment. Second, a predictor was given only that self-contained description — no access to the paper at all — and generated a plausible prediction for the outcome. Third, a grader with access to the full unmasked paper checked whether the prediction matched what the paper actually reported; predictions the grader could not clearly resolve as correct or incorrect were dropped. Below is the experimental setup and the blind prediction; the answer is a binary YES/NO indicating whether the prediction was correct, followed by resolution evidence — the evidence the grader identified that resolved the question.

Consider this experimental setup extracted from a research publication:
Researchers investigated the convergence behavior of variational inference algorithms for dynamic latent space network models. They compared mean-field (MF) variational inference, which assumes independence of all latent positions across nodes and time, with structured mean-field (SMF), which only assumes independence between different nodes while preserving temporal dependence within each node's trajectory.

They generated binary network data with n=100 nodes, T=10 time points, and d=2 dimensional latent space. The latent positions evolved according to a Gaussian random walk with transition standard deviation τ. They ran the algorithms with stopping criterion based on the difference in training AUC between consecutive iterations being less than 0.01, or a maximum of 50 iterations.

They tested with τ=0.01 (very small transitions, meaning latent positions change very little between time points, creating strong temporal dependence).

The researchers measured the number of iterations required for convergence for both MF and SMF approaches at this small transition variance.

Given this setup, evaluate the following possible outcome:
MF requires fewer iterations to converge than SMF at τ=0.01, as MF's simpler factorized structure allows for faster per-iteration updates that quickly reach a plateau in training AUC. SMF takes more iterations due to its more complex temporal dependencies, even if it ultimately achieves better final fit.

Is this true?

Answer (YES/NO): NO